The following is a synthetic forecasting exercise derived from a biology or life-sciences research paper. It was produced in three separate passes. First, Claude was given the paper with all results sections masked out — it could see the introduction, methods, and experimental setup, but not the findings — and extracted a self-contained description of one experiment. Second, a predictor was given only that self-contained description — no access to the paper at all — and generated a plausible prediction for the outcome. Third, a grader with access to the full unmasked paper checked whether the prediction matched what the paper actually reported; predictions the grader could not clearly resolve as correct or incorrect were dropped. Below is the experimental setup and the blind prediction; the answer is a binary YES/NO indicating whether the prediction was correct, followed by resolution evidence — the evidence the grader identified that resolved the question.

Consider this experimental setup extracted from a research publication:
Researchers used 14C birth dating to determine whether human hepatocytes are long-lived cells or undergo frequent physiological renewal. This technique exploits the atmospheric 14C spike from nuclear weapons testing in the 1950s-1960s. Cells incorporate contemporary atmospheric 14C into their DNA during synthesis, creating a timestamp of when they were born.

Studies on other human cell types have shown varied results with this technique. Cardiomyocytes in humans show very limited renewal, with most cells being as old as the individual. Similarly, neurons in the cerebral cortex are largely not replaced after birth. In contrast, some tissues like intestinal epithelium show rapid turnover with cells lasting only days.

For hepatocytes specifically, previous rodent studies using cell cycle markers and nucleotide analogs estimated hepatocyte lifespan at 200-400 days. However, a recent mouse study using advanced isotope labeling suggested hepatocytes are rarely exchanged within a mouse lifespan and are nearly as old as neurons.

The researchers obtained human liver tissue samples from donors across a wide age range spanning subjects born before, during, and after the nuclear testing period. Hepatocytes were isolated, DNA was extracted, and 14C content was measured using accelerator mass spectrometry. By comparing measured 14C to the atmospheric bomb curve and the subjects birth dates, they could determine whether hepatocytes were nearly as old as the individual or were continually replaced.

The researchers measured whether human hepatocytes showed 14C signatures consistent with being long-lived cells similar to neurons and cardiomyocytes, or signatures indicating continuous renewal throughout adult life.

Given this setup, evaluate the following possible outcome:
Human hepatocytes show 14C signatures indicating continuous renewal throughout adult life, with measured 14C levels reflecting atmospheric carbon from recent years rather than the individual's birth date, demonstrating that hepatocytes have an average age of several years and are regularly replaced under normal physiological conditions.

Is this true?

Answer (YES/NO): YES